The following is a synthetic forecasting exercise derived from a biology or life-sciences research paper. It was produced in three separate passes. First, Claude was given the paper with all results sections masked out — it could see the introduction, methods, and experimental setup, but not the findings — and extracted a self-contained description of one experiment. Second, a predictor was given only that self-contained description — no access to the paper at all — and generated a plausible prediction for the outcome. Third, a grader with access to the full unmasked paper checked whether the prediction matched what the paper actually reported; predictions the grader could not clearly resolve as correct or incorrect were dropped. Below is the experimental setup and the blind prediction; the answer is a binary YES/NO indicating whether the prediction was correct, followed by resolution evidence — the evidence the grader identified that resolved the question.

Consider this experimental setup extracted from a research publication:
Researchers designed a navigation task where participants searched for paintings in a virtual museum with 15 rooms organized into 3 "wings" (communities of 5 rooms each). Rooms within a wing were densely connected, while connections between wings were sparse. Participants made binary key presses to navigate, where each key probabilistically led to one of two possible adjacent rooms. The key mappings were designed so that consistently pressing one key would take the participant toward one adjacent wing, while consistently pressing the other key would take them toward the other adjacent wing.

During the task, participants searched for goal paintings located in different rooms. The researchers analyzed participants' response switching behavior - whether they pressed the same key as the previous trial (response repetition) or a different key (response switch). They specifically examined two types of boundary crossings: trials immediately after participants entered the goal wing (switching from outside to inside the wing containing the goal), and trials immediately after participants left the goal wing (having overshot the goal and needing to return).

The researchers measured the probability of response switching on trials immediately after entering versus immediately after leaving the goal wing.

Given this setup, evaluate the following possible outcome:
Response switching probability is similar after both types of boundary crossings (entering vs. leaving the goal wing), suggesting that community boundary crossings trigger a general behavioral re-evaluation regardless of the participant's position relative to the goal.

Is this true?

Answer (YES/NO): NO